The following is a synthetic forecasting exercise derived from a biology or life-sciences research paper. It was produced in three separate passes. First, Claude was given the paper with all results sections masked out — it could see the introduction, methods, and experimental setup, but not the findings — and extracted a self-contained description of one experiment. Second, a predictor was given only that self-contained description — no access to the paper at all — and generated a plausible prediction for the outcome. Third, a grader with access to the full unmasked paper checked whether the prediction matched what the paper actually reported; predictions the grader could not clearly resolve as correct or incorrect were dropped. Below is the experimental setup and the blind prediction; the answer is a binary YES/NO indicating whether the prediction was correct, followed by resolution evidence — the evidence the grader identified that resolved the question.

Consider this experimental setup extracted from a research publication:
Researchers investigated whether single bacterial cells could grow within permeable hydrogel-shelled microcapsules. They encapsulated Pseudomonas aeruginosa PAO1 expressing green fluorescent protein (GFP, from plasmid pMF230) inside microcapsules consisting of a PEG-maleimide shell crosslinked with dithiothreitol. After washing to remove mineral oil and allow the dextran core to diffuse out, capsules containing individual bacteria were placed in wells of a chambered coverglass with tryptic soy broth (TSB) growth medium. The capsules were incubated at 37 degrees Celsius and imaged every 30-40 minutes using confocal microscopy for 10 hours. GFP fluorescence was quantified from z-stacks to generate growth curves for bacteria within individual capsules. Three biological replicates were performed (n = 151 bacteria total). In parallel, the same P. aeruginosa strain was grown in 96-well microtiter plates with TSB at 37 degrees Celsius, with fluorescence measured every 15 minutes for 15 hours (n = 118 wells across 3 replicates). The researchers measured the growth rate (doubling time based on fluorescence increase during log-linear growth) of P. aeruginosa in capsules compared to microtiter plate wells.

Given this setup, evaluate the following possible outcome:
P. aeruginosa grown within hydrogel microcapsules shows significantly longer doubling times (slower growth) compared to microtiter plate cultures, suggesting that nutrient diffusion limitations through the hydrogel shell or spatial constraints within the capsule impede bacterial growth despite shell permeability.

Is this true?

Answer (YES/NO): NO